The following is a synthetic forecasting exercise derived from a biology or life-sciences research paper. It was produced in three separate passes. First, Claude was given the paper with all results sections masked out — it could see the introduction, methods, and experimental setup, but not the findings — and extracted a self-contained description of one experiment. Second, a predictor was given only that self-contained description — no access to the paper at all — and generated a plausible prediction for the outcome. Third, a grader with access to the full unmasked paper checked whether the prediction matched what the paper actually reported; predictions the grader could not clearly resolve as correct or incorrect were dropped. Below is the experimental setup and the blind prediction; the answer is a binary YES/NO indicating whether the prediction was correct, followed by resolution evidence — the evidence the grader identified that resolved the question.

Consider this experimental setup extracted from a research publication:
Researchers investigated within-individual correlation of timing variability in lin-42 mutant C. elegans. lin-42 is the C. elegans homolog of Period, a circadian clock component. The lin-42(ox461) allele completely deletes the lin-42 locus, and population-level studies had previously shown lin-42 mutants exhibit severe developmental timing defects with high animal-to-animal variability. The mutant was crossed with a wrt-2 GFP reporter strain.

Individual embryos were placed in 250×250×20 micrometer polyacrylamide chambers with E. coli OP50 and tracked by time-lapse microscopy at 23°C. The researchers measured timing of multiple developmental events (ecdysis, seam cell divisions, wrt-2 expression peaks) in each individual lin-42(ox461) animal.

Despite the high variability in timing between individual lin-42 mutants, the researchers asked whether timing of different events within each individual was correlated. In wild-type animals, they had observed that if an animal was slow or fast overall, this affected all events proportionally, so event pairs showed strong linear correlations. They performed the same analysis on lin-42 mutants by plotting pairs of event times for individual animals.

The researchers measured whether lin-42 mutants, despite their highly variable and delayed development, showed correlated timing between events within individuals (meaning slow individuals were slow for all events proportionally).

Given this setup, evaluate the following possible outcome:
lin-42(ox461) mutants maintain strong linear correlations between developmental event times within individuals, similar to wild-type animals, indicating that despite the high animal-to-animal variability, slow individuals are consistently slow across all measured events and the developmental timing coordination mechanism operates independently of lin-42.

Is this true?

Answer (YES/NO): NO